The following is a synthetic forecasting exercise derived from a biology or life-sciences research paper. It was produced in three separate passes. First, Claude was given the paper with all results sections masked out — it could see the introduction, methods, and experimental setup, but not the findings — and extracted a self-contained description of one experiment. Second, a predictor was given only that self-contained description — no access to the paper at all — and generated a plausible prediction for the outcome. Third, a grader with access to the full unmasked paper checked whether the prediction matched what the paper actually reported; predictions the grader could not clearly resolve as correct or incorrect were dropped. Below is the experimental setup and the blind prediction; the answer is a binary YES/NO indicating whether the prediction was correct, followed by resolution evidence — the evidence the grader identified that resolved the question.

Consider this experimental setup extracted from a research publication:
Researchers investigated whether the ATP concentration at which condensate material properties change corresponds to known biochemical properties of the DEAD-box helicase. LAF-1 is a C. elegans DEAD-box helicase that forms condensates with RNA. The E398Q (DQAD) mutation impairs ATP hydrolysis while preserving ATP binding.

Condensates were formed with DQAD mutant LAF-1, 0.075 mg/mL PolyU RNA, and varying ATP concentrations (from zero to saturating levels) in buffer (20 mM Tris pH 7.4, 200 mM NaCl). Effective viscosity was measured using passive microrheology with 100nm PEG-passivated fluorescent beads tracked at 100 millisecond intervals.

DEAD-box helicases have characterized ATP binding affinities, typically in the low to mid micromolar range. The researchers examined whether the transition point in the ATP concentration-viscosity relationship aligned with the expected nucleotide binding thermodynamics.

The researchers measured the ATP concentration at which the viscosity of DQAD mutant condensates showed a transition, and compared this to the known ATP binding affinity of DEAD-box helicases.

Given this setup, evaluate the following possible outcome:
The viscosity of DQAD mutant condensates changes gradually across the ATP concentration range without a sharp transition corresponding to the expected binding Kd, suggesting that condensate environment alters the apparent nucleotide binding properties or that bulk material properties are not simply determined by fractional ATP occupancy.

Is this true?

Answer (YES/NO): NO